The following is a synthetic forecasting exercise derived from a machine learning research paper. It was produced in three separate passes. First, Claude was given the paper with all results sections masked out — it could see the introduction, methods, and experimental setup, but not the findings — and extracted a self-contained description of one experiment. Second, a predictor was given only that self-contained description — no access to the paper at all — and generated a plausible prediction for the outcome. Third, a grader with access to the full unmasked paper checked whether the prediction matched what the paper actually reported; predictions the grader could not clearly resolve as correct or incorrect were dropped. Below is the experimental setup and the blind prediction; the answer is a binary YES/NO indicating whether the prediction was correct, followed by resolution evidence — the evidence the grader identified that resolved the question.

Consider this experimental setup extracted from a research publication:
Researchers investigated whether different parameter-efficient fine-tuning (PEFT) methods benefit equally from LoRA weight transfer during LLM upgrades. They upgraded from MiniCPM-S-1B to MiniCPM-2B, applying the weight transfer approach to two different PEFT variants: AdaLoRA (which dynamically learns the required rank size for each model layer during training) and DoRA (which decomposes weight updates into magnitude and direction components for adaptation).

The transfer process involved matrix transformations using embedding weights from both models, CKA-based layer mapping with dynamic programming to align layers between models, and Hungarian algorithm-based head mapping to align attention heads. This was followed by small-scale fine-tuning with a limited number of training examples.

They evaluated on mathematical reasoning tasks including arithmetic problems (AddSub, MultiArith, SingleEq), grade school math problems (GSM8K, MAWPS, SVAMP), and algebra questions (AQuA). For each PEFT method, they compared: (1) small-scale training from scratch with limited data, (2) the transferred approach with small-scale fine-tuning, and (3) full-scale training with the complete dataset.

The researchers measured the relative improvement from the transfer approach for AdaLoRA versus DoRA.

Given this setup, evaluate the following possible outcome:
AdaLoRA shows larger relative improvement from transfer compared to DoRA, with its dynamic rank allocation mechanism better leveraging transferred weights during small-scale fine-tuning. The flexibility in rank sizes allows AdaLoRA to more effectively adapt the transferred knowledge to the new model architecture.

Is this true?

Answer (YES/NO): NO